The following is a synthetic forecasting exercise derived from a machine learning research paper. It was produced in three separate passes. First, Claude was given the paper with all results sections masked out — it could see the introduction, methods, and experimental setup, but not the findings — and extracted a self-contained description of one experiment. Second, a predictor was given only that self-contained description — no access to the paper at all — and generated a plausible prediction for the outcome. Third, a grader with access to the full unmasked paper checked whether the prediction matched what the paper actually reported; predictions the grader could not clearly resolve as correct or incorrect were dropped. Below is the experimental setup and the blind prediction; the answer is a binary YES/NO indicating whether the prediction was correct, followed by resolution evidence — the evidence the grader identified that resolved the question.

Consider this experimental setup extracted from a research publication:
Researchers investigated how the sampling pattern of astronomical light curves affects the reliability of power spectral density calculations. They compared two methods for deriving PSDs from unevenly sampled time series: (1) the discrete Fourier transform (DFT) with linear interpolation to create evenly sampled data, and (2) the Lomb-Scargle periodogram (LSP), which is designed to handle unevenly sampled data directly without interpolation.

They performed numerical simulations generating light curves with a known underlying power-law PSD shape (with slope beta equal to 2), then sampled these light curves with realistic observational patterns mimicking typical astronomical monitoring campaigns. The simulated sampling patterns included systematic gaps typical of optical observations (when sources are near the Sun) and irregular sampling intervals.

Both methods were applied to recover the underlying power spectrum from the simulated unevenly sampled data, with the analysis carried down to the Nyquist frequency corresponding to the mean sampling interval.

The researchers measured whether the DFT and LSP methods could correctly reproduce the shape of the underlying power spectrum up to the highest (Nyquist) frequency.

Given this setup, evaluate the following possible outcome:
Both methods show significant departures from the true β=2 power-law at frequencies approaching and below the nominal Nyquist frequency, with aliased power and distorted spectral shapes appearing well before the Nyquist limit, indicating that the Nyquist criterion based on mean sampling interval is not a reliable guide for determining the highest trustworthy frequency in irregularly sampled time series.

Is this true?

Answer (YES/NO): NO